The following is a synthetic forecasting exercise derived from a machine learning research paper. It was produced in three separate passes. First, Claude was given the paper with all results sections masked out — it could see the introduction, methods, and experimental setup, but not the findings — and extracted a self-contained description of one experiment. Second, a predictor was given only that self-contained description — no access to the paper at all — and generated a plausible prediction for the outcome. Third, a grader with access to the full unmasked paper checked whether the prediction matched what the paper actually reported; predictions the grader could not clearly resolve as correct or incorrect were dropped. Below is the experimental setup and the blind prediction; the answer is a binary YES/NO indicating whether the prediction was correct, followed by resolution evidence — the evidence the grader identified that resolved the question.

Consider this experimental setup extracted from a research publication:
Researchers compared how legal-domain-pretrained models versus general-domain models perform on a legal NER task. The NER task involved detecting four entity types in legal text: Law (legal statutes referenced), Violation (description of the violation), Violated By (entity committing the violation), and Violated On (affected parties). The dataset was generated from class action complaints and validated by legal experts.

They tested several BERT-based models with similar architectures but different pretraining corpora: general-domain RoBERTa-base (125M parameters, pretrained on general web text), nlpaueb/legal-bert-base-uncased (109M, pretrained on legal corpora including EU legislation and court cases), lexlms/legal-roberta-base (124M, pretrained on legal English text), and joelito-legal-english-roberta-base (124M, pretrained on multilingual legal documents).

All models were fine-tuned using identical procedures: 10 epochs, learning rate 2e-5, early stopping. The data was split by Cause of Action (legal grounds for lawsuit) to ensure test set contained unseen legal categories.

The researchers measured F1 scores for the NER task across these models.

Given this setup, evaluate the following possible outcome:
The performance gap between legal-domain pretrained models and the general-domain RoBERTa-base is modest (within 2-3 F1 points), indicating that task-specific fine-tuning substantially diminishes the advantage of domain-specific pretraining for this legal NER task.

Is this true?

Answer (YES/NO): NO